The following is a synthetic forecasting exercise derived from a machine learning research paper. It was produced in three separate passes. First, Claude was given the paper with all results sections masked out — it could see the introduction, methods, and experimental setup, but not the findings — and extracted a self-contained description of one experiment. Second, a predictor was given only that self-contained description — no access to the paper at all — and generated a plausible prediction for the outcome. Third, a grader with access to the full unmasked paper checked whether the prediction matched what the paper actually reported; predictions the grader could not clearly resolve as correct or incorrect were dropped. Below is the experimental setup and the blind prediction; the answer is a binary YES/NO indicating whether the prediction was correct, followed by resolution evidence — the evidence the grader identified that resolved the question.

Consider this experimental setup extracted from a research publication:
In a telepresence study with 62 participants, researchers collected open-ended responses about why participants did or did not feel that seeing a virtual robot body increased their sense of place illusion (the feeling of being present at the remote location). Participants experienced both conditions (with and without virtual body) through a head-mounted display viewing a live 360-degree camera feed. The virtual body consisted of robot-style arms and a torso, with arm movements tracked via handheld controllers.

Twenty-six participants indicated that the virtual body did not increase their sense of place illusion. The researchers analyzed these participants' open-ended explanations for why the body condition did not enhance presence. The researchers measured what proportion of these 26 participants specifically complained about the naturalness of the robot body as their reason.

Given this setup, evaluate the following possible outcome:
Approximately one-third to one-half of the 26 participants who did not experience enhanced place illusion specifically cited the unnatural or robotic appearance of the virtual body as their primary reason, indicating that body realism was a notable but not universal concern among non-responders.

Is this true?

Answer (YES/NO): YES